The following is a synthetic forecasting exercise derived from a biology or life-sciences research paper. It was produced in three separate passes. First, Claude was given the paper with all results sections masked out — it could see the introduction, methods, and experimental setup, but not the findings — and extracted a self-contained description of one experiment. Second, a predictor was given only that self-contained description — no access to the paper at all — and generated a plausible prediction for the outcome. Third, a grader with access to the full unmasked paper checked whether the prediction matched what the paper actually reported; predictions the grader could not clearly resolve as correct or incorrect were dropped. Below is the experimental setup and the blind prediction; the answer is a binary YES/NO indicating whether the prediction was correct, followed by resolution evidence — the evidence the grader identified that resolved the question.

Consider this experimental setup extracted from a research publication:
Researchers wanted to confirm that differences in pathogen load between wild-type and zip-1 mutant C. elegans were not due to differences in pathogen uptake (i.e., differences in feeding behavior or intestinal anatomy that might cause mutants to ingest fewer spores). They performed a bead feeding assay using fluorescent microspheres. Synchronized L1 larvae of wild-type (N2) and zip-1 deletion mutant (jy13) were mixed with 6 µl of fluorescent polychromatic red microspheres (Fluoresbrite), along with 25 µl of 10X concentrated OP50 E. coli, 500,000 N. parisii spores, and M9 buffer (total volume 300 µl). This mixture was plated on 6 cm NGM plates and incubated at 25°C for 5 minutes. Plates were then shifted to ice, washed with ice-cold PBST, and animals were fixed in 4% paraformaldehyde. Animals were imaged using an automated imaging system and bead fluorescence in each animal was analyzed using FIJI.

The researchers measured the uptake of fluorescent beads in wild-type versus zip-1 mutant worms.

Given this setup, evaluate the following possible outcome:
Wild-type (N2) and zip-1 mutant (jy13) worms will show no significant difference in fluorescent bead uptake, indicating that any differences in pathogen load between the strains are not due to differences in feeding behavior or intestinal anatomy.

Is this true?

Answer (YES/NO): YES